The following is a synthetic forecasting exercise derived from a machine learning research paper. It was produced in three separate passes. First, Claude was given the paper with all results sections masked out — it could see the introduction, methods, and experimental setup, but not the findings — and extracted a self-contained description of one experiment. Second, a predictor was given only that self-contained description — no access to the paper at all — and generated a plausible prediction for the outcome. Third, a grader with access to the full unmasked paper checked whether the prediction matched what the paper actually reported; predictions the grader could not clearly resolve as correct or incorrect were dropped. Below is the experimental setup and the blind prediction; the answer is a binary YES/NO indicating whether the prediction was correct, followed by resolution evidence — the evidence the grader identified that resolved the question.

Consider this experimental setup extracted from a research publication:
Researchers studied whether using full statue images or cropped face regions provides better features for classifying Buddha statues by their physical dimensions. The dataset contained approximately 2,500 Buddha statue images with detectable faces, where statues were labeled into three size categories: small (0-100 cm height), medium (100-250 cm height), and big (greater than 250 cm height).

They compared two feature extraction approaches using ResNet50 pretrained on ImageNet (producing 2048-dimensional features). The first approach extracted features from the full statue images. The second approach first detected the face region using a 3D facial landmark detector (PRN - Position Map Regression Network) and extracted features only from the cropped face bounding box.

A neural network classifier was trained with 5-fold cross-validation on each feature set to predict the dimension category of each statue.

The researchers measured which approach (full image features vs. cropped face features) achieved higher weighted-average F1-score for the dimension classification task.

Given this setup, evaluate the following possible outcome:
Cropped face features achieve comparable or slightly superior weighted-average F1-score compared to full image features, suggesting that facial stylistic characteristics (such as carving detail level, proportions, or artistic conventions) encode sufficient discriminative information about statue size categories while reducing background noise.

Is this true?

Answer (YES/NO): NO